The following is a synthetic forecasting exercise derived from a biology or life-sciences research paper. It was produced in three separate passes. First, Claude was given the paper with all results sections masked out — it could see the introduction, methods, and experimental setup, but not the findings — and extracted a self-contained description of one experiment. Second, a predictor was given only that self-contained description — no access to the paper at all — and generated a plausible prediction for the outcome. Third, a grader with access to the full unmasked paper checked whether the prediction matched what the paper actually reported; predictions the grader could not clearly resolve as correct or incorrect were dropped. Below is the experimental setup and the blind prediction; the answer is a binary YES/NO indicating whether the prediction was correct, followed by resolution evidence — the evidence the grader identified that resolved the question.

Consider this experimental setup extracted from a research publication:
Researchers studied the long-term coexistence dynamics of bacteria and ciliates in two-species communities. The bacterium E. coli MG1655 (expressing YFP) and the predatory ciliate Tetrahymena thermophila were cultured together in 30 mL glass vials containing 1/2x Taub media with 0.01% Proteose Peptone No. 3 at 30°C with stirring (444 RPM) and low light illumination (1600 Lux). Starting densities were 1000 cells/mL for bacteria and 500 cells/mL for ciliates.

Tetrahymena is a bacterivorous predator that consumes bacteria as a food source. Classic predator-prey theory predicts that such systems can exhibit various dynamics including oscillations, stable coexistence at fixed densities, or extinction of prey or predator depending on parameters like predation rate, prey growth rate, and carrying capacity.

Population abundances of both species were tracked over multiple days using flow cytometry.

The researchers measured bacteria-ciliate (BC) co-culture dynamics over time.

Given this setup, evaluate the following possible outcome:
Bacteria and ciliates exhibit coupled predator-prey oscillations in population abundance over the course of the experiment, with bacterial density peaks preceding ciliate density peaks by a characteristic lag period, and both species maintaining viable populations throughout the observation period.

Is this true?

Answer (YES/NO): NO